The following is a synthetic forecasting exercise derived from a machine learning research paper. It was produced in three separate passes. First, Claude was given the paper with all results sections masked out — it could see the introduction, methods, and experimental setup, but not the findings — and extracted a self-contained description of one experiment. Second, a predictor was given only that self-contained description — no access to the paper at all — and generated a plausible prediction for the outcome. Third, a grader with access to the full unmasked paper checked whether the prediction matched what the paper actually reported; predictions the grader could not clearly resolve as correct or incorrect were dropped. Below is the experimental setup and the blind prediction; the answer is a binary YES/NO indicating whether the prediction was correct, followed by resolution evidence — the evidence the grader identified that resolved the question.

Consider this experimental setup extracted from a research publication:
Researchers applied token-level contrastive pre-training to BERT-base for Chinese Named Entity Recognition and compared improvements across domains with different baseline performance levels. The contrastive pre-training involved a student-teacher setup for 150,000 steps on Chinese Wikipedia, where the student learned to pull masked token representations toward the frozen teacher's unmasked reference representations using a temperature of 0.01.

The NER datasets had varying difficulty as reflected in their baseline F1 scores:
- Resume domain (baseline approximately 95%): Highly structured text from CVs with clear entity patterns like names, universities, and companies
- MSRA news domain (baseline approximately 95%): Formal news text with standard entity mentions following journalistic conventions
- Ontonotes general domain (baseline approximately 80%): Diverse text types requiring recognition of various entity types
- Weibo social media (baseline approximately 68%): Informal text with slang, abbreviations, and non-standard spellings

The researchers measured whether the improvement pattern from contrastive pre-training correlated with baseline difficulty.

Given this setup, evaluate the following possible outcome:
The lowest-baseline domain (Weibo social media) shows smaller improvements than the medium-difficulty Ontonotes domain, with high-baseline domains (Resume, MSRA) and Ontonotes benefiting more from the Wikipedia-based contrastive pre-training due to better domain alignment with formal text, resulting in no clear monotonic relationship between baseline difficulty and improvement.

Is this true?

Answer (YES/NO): NO